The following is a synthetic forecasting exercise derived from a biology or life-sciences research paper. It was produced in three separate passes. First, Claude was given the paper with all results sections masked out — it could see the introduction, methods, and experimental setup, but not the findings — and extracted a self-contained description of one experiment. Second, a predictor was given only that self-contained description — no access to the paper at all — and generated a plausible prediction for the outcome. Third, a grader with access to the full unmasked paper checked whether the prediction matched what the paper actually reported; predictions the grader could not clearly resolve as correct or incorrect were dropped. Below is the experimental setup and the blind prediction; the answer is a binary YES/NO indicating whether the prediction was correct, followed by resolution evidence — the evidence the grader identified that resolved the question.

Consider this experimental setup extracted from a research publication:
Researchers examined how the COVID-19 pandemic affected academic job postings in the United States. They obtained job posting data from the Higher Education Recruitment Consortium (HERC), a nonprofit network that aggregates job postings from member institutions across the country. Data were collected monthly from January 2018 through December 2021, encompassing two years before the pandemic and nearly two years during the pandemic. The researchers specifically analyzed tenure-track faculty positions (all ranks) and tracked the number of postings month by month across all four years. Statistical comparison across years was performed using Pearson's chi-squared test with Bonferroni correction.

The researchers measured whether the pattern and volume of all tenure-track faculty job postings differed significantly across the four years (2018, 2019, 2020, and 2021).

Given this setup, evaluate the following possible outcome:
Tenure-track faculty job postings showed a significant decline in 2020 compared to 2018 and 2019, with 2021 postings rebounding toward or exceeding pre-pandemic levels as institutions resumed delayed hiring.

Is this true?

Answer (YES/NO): YES